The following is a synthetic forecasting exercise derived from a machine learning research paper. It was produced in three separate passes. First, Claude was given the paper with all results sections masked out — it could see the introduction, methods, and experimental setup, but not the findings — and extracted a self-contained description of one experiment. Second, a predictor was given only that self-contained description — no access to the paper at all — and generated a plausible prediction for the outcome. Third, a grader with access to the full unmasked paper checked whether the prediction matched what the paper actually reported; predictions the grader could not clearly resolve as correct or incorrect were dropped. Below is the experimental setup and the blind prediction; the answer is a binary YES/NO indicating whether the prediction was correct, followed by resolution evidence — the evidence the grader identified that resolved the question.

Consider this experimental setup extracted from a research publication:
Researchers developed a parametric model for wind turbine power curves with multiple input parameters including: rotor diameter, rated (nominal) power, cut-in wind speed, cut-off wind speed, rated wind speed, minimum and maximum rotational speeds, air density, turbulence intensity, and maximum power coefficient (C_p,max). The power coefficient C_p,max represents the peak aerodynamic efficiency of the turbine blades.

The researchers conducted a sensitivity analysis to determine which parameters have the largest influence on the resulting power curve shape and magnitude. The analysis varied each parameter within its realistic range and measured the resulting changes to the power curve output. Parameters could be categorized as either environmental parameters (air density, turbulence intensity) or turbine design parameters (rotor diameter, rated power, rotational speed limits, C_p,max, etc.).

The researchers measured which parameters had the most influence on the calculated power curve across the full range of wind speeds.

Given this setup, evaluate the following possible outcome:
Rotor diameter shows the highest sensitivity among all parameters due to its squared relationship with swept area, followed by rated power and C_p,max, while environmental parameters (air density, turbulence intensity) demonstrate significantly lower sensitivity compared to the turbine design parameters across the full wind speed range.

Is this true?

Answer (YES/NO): NO